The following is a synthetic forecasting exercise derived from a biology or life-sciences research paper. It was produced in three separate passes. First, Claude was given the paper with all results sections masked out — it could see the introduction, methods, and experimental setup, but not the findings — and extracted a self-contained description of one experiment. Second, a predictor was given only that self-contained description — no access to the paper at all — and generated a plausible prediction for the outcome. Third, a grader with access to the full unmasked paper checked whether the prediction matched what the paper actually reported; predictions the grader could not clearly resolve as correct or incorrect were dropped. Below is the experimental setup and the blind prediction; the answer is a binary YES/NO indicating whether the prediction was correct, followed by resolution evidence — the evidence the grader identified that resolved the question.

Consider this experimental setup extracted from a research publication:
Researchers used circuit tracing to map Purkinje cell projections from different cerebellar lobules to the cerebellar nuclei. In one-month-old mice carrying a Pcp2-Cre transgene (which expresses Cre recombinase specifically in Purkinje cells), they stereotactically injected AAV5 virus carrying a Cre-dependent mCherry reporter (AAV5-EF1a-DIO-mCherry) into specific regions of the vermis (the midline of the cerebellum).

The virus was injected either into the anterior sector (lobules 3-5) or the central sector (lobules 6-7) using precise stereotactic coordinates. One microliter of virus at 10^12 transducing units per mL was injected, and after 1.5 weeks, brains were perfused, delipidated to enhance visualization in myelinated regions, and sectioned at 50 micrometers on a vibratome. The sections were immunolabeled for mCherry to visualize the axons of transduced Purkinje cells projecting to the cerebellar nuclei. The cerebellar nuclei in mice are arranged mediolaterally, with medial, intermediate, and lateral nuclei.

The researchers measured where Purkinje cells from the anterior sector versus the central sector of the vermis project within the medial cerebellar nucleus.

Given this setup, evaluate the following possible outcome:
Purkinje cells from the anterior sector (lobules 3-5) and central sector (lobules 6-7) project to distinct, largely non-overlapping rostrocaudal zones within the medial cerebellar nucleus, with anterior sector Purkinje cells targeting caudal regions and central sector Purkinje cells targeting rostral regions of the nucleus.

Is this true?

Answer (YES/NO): NO